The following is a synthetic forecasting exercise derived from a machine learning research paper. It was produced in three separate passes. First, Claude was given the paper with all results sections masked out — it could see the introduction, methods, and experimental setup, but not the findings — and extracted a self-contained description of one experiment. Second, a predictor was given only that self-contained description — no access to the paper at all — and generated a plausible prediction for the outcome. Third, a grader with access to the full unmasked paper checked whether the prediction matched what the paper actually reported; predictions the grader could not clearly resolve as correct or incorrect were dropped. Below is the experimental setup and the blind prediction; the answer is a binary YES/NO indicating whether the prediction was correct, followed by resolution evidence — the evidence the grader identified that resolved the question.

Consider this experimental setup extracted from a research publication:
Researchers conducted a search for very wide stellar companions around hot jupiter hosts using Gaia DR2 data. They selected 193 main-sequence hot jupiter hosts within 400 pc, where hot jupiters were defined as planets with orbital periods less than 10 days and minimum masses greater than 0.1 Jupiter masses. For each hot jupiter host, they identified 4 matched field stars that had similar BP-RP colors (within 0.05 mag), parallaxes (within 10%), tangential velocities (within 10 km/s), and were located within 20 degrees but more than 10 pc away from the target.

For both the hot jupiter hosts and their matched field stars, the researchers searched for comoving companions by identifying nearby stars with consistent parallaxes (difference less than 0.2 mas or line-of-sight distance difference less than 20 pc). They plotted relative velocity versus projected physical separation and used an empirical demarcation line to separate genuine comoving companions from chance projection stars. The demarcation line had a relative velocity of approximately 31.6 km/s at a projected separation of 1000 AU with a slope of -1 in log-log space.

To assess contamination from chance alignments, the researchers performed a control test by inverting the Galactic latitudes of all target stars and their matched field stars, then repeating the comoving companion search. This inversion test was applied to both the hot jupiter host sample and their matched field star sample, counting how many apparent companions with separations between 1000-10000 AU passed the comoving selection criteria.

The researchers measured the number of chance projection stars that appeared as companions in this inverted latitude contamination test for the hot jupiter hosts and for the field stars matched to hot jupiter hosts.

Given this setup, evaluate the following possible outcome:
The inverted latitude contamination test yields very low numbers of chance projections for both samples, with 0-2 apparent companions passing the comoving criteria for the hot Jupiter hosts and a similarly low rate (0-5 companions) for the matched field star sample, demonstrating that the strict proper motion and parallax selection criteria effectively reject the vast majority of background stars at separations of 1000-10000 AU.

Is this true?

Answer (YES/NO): YES